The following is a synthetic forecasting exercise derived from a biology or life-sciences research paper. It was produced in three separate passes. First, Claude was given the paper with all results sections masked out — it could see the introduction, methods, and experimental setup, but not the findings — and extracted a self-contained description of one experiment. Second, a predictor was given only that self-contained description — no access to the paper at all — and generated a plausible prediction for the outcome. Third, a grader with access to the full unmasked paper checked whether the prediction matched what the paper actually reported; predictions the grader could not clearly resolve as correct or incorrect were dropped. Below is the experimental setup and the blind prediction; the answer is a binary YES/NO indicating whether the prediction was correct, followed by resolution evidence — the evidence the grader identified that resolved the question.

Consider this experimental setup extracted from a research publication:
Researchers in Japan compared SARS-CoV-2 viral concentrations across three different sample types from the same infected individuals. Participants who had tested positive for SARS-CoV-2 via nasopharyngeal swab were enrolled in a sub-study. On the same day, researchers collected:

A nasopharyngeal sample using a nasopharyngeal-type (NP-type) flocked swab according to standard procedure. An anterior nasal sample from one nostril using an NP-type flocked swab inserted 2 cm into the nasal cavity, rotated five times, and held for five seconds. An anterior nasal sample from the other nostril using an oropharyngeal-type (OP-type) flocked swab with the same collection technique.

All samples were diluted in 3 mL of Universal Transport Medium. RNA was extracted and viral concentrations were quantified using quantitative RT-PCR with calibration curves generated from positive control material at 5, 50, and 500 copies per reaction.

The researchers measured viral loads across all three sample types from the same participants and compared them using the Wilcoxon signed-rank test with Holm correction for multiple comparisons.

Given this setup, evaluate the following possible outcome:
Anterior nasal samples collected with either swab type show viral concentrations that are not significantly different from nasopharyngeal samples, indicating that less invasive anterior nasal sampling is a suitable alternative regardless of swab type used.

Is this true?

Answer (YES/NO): NO